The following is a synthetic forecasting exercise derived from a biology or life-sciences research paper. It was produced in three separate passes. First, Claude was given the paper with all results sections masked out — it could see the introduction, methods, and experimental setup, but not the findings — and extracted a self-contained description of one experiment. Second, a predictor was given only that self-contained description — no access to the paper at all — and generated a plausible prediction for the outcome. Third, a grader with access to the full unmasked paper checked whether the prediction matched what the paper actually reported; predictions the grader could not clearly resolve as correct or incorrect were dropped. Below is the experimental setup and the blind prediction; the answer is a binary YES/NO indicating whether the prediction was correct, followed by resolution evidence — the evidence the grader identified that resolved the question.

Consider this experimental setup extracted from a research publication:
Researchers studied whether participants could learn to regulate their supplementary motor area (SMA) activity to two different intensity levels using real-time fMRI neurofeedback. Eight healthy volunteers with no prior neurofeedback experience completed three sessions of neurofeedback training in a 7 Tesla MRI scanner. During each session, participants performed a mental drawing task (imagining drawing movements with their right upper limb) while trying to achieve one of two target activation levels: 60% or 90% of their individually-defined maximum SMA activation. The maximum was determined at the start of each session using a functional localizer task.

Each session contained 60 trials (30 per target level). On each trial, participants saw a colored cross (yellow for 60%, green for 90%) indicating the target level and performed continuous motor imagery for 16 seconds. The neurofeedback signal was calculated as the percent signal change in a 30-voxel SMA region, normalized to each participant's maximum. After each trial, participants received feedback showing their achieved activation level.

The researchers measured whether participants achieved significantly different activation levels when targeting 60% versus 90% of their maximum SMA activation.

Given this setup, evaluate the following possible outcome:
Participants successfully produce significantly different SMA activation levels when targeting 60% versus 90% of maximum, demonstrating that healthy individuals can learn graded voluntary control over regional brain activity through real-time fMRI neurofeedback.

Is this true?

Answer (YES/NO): YES